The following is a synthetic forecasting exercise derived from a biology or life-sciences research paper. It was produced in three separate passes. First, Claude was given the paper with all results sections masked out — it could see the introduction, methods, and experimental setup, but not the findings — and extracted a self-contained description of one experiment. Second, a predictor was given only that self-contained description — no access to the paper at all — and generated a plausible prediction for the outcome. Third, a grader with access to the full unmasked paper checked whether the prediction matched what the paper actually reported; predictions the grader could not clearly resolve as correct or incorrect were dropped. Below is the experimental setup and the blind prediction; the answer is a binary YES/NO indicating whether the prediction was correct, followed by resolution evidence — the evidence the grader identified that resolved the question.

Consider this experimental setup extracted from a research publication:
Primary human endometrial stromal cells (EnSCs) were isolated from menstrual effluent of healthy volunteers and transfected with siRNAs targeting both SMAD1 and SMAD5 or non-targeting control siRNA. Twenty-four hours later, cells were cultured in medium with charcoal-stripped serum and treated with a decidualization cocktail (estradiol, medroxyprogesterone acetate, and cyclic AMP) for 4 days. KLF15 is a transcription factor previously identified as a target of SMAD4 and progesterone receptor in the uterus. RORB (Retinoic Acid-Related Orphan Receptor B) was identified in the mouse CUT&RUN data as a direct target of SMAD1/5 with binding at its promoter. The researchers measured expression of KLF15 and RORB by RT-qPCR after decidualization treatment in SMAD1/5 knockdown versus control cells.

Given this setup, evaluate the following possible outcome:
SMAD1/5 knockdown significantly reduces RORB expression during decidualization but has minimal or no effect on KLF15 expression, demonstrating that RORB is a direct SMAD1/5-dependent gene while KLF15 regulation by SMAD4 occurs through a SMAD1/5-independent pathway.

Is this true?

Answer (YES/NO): NO